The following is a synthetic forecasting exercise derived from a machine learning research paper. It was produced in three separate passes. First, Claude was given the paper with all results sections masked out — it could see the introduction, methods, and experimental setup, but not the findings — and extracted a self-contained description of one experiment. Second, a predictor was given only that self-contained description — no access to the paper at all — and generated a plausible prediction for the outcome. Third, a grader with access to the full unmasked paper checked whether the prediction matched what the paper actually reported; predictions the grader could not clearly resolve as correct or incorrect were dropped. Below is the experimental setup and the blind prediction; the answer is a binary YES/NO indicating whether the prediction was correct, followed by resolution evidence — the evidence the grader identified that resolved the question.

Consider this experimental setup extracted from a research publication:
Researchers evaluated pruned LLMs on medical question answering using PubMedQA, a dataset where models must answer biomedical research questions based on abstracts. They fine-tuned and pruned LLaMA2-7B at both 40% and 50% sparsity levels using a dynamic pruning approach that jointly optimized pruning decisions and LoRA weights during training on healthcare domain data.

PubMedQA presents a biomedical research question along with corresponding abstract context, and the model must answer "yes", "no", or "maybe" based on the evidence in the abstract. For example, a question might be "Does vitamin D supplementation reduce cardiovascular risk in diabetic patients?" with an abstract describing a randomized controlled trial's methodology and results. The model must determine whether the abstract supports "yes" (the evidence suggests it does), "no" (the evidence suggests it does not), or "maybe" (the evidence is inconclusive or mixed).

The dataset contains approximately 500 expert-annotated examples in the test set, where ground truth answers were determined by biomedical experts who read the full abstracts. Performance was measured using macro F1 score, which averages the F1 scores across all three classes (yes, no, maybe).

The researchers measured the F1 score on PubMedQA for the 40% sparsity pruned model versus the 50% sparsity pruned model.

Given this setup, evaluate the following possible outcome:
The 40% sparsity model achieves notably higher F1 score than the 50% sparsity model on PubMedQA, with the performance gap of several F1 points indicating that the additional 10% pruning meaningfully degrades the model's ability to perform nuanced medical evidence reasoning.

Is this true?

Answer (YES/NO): NO